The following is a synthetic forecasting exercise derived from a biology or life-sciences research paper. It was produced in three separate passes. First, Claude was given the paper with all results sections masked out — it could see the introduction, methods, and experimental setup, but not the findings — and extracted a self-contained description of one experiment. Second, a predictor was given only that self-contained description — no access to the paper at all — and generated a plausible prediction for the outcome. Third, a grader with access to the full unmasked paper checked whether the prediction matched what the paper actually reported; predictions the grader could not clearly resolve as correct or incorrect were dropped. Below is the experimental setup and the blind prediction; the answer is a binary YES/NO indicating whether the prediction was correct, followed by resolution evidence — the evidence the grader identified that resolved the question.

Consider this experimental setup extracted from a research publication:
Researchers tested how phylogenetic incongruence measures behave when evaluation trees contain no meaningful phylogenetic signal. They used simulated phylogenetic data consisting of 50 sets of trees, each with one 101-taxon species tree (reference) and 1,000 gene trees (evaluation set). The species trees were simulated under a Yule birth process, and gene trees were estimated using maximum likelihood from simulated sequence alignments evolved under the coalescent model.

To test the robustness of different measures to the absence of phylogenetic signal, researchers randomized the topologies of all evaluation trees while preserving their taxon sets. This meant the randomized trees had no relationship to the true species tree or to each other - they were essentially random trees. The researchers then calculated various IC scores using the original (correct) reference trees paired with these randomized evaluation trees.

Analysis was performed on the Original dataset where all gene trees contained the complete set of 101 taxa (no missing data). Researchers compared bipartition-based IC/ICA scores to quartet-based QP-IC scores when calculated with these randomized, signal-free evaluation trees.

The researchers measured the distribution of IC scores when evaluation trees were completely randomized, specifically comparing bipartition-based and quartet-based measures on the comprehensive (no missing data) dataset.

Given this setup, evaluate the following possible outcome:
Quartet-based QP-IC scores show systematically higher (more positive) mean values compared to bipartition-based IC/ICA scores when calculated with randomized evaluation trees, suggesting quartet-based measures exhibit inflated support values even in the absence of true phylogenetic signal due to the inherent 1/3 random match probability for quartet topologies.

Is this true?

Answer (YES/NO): NO